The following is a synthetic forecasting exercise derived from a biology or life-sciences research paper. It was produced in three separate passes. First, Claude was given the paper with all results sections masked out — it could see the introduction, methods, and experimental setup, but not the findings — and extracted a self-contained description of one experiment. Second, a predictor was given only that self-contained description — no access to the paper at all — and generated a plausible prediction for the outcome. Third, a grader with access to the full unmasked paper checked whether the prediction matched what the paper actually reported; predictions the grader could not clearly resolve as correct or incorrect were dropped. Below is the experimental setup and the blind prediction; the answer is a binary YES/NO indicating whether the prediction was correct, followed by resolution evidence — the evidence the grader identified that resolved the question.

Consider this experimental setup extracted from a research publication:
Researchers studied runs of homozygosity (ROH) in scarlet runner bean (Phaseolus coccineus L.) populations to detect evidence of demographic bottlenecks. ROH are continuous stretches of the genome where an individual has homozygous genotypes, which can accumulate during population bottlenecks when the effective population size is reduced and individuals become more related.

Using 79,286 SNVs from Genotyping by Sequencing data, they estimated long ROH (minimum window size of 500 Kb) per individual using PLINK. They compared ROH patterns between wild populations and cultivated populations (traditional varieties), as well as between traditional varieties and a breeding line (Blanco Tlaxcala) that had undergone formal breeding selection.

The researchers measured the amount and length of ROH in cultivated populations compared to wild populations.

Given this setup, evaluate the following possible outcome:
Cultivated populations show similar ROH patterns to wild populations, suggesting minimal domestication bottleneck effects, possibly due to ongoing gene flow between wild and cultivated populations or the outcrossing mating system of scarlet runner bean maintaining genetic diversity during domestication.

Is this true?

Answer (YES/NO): NO